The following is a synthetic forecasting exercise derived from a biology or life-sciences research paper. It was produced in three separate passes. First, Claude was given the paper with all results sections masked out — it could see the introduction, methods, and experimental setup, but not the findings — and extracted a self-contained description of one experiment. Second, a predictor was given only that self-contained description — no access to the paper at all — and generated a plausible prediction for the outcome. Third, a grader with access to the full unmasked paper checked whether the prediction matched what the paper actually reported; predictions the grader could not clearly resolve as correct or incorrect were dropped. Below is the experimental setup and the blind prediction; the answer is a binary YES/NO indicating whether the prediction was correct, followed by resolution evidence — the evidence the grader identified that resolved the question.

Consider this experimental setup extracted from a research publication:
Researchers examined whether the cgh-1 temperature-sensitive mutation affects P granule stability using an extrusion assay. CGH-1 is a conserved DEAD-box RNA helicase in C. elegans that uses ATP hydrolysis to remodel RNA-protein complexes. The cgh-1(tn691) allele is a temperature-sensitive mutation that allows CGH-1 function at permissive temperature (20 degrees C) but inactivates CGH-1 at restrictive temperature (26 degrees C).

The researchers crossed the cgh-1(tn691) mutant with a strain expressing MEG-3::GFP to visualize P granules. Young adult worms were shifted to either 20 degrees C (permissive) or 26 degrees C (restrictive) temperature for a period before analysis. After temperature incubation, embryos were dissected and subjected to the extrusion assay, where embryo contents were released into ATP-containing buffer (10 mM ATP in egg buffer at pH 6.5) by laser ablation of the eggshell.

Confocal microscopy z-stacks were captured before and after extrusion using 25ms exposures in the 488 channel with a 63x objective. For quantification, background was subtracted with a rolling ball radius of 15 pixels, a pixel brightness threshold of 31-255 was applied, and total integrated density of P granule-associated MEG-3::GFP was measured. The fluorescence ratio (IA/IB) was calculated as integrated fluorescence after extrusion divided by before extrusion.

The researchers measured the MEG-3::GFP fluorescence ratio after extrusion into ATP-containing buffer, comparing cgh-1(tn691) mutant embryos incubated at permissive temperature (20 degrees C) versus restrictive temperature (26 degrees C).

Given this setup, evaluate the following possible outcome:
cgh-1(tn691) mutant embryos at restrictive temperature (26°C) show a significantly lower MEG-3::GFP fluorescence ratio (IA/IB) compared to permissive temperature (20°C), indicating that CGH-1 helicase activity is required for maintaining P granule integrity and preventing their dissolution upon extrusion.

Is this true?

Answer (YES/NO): NO